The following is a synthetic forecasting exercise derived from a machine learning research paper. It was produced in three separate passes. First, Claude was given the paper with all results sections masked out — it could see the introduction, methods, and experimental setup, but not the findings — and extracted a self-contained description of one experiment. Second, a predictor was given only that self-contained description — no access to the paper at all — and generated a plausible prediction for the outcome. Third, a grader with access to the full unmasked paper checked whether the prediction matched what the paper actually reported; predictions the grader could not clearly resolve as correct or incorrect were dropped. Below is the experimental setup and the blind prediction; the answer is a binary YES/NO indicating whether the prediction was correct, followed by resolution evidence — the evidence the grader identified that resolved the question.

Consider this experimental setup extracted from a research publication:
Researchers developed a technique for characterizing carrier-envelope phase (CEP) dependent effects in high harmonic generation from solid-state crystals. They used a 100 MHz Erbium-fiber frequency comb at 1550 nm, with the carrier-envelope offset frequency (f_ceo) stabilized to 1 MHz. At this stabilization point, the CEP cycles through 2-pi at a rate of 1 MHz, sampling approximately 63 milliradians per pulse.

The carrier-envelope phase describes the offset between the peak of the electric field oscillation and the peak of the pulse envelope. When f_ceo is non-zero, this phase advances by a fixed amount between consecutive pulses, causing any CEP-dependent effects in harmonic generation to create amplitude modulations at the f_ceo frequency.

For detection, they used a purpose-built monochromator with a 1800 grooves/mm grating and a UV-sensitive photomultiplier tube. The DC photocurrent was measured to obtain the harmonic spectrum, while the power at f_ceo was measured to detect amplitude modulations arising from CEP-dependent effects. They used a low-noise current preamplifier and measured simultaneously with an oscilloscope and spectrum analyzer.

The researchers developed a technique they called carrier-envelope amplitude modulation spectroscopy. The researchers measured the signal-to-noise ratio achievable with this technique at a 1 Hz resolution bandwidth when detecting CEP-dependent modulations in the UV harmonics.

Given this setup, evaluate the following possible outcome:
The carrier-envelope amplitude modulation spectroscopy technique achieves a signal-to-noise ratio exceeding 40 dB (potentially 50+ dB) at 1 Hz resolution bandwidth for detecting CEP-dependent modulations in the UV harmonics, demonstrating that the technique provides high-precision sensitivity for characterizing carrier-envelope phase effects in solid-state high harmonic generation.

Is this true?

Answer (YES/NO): YES